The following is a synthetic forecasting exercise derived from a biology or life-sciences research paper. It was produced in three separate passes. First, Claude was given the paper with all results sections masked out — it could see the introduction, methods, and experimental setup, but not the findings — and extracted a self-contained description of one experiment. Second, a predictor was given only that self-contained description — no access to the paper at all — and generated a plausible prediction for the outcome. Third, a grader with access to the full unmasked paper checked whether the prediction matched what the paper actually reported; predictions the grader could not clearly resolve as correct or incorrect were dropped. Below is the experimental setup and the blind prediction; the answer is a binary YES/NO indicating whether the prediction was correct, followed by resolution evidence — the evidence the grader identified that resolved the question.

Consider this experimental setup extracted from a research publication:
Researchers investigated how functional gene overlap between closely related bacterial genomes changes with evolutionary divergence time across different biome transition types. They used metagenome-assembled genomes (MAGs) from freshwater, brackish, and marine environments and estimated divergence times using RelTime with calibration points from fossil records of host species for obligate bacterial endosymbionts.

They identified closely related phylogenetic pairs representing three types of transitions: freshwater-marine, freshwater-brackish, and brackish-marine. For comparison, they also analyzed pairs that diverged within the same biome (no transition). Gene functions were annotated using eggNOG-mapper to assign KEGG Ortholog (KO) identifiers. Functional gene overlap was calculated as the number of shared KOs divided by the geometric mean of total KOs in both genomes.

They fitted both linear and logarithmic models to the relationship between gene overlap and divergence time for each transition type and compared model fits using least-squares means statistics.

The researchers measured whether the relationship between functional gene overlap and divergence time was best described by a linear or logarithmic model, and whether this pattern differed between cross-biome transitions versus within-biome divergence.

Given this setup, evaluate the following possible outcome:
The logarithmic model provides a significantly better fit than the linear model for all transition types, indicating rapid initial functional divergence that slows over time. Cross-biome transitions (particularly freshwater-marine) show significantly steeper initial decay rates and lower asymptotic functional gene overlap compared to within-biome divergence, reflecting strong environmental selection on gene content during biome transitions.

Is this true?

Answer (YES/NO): NO